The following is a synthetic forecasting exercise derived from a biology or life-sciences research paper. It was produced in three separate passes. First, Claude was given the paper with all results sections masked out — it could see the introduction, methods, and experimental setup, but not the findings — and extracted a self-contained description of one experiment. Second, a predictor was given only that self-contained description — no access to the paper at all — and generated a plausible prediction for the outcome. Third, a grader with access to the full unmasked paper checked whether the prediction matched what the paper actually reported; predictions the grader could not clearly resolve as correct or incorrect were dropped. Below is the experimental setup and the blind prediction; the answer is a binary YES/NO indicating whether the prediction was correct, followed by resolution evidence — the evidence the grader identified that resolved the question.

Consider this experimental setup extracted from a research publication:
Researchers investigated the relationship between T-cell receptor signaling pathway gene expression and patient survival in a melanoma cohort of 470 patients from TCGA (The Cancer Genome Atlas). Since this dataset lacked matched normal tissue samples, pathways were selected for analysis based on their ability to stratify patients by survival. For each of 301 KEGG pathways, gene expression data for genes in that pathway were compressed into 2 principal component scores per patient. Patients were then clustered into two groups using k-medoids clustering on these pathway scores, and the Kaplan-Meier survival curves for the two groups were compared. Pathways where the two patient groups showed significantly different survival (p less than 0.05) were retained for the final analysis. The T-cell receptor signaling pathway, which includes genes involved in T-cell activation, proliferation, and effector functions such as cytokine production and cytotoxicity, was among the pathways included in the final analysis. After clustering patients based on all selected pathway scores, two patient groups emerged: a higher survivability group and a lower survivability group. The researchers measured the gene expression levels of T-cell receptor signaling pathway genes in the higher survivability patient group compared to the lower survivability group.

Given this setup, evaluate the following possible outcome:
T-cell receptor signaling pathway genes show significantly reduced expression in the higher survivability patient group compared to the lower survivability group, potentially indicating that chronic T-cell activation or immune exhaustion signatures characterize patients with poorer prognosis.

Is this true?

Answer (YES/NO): NO